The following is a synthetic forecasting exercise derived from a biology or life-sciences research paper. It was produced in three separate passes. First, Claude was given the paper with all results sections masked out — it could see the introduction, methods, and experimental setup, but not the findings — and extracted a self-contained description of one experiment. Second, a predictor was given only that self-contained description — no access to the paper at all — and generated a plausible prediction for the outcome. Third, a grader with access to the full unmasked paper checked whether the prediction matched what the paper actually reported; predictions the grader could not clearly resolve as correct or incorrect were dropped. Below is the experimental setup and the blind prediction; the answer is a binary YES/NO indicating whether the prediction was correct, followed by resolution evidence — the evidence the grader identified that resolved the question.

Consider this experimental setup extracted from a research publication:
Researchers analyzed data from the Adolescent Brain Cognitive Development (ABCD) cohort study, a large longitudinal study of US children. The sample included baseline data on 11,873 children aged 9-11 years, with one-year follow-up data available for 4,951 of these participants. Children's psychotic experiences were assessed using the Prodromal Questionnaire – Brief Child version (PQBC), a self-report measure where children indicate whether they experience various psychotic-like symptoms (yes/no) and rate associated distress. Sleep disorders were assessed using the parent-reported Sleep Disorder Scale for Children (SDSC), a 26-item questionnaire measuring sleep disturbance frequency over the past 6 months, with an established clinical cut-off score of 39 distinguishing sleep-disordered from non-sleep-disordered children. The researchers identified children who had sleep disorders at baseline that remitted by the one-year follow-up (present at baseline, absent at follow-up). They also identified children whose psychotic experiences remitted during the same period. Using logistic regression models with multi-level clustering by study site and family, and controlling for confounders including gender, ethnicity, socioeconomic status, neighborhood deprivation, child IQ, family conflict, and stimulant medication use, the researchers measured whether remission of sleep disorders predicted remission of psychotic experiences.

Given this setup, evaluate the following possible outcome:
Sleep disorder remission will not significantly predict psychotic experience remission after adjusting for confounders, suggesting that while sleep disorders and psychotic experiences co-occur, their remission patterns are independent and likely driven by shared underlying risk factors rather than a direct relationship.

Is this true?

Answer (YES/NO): NO